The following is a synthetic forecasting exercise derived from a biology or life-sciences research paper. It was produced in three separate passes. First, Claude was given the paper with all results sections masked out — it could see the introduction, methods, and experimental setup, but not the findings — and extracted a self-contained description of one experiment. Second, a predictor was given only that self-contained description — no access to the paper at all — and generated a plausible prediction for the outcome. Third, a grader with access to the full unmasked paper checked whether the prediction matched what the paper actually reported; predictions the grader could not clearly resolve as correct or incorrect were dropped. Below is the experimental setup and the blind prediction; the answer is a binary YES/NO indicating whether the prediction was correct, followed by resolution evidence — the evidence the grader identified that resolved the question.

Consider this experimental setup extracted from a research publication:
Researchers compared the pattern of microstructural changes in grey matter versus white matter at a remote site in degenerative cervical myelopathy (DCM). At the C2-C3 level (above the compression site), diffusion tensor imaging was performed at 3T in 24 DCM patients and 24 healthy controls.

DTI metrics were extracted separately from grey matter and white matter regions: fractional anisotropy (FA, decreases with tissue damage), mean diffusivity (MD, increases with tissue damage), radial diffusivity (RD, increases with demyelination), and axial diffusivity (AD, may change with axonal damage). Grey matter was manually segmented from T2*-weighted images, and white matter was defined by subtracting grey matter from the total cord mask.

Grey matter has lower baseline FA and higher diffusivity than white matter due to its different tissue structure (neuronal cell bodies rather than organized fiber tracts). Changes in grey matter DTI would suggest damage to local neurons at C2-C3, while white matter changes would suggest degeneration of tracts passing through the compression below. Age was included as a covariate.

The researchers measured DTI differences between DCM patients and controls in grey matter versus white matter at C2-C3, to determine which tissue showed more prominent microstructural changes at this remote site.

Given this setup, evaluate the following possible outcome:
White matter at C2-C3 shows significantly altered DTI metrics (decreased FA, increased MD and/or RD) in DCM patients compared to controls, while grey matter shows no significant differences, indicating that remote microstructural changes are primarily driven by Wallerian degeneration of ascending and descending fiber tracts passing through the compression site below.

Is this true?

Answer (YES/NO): YES